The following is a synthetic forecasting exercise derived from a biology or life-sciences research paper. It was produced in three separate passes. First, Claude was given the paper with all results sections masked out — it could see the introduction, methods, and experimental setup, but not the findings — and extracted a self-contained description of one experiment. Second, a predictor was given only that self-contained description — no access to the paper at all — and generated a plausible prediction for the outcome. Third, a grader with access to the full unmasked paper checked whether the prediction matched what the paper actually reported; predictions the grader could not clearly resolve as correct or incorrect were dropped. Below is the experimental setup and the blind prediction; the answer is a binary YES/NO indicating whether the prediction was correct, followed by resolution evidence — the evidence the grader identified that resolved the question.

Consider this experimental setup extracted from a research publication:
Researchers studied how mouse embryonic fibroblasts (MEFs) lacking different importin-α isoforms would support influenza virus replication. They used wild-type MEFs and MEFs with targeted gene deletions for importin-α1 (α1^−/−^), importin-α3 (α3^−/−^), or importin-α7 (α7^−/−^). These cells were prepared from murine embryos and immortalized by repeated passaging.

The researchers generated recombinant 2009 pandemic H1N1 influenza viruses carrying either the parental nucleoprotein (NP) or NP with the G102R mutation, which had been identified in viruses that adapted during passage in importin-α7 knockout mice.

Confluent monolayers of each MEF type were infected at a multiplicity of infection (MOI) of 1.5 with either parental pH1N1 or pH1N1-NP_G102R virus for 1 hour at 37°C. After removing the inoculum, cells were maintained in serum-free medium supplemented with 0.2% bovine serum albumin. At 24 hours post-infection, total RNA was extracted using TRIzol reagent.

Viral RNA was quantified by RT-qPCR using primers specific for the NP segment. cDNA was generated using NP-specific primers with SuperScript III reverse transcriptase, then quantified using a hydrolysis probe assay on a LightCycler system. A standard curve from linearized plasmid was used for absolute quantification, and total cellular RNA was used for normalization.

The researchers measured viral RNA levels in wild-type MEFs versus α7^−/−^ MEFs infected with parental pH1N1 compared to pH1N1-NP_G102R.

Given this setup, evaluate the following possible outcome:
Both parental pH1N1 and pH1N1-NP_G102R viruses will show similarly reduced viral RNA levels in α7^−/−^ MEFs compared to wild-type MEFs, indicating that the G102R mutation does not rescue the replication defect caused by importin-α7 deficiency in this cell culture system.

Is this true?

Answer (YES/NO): YES